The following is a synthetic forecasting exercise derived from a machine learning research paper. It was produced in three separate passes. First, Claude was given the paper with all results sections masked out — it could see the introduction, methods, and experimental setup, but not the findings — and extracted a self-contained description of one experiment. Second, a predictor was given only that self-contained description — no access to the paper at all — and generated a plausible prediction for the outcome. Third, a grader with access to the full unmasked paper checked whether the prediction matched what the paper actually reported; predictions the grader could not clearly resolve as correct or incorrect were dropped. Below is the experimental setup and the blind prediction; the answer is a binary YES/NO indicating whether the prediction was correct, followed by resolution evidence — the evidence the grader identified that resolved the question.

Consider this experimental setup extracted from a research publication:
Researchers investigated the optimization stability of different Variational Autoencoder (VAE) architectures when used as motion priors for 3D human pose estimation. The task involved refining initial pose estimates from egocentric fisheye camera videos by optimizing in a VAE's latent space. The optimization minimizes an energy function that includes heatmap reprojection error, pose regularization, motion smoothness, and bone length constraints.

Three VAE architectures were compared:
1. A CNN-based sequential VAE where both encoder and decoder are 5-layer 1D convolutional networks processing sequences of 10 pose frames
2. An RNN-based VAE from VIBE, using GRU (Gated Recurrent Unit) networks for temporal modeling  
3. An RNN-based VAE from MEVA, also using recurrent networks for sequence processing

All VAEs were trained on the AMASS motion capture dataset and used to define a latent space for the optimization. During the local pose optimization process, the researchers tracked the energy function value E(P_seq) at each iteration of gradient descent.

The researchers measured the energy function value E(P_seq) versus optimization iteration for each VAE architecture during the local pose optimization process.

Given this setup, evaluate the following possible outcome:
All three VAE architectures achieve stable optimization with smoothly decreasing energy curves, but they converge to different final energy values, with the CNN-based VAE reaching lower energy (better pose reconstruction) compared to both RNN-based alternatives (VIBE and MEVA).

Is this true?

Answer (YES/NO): NO